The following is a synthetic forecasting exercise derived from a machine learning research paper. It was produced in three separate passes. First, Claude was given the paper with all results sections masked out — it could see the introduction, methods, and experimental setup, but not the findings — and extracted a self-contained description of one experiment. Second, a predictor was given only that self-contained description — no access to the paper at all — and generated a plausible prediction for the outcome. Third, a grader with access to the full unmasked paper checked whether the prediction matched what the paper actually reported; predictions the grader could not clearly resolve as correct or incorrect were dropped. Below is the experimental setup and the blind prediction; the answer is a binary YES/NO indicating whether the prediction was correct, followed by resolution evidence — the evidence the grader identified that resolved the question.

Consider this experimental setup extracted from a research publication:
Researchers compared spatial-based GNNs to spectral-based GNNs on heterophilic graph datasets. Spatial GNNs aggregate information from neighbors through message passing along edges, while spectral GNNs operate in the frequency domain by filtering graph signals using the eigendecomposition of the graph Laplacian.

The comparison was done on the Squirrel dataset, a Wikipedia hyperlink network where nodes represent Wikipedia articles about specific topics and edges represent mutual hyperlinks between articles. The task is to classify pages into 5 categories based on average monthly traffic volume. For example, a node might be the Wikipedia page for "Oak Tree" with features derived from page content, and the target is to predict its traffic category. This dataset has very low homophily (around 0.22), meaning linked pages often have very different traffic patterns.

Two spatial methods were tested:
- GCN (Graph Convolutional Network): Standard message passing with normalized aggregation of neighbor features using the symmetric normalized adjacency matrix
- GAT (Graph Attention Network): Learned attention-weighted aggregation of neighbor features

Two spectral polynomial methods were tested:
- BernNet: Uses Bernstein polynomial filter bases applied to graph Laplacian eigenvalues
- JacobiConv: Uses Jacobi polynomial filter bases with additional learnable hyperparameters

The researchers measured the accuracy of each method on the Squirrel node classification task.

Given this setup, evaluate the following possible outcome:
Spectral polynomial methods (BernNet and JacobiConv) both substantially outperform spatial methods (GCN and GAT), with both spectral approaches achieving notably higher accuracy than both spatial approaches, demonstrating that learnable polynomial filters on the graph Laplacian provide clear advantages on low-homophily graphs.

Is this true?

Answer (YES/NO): YES